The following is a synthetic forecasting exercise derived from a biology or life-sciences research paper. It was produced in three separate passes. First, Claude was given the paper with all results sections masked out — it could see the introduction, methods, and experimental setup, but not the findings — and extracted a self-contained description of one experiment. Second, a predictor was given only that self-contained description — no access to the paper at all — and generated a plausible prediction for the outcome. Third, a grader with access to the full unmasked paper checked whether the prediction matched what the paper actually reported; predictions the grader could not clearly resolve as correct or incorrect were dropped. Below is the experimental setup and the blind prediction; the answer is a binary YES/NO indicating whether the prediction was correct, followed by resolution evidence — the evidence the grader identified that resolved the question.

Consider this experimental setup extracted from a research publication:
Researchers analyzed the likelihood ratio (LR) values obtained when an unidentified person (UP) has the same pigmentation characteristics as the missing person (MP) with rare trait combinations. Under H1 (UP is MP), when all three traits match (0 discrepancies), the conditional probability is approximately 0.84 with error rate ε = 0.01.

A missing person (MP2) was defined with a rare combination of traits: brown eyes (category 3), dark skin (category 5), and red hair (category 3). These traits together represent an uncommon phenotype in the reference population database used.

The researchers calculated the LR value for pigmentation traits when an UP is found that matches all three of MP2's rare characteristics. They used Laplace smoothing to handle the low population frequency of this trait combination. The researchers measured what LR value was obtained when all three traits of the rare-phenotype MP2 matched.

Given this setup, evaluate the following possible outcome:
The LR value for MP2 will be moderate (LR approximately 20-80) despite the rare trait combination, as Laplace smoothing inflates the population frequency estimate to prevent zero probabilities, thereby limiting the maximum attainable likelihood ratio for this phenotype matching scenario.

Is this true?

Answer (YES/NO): NO